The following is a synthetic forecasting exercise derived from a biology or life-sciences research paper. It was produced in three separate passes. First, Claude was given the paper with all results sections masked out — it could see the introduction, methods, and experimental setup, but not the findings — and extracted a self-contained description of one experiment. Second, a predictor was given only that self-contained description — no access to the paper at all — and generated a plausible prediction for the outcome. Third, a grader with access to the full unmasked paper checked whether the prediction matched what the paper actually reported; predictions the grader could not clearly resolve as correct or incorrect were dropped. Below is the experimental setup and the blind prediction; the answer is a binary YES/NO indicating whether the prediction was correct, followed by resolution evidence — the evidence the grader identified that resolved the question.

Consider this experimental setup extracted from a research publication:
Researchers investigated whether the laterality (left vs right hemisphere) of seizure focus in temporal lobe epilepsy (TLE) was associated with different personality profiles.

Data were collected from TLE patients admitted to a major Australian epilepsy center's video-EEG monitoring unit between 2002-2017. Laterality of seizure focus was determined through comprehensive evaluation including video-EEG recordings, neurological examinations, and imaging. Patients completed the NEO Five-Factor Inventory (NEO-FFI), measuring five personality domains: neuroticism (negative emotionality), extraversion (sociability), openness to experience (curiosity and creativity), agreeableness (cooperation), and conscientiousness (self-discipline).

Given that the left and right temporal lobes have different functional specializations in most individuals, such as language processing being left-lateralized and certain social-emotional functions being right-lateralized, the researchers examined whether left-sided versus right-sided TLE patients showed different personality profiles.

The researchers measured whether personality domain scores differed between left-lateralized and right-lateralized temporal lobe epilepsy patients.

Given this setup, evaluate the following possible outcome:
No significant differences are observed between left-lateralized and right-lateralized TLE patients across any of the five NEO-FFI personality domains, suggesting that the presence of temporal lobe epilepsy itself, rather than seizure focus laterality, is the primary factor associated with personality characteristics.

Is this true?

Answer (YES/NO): YES